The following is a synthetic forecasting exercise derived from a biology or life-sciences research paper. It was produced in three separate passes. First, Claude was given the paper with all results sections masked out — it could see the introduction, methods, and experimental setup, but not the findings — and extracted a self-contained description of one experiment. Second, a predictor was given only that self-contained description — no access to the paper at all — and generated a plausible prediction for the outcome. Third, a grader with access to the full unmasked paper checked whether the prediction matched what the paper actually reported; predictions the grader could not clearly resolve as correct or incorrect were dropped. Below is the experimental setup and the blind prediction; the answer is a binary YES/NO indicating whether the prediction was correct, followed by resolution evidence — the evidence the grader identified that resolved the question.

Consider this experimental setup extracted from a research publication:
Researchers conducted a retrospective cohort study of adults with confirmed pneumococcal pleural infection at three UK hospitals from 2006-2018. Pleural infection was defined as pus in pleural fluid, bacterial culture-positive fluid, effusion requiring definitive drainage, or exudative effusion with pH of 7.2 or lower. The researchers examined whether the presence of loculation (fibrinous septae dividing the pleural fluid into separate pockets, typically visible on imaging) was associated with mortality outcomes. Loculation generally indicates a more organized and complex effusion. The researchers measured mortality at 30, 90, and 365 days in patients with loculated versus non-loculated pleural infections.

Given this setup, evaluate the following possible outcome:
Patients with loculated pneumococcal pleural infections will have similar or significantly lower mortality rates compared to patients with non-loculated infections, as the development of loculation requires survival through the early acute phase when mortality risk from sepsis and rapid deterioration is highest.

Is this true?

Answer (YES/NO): YES